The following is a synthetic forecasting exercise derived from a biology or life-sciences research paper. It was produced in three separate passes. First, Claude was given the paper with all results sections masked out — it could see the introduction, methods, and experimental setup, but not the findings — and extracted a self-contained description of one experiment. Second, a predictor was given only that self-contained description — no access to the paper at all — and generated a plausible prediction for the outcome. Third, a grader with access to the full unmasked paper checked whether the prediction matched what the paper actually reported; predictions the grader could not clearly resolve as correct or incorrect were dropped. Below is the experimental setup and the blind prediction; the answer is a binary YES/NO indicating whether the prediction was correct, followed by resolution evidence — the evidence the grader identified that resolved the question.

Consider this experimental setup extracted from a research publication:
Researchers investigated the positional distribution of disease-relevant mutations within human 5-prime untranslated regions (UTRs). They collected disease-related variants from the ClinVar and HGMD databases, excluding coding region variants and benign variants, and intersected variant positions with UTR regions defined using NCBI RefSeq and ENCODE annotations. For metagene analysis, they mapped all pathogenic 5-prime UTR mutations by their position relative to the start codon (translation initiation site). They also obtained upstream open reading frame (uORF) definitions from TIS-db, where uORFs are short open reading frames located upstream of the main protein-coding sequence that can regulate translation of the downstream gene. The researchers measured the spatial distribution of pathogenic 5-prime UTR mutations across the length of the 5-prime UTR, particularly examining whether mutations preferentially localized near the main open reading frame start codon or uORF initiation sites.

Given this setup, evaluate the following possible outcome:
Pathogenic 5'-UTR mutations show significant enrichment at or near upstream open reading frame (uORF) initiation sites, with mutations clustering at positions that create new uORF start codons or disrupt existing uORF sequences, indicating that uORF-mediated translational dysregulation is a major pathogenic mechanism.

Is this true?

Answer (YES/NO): YES